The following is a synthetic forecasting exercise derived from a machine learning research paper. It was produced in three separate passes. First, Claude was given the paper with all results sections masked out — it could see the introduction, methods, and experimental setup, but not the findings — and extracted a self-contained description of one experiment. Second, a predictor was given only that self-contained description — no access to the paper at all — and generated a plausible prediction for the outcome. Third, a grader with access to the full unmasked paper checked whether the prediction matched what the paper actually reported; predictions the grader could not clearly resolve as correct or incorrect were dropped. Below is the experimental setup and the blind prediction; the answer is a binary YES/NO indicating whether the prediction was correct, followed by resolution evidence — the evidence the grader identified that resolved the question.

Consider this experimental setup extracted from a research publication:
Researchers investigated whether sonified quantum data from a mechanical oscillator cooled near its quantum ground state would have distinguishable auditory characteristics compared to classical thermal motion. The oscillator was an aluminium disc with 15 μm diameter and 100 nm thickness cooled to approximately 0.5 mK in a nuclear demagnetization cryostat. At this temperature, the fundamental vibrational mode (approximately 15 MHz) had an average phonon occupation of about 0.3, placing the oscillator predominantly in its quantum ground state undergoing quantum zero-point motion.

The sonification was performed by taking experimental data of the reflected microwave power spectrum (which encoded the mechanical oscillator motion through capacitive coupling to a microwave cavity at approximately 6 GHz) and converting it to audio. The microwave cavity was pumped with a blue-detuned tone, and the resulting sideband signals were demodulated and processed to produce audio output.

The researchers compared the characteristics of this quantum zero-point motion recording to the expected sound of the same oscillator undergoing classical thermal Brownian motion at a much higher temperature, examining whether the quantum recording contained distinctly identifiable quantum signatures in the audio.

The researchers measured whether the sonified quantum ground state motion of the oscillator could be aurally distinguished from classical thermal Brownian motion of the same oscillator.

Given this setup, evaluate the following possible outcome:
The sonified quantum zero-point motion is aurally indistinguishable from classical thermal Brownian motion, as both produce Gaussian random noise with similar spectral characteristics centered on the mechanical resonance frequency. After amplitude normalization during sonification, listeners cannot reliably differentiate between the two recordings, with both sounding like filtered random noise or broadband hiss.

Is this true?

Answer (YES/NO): NO